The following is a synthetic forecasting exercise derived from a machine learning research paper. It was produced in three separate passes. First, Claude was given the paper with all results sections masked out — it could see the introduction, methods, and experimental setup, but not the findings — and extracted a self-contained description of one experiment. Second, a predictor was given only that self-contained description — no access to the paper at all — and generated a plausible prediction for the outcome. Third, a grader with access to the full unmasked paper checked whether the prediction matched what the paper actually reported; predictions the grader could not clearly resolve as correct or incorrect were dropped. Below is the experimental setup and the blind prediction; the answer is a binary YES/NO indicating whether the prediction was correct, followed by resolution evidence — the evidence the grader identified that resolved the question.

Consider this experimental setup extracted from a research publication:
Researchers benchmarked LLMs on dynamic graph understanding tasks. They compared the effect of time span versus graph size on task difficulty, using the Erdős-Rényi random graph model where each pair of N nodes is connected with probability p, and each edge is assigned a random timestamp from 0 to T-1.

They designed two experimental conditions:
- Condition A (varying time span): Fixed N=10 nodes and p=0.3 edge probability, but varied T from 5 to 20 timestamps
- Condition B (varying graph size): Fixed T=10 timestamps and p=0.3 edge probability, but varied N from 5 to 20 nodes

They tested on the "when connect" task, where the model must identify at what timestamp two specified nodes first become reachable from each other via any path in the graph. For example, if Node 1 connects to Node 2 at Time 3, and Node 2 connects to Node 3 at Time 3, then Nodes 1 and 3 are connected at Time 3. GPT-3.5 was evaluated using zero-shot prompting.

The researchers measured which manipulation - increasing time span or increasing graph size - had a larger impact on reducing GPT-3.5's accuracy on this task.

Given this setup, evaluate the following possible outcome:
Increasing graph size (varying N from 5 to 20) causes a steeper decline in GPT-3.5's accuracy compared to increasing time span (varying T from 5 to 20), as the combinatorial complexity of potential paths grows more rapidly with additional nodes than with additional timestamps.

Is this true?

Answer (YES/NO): YES